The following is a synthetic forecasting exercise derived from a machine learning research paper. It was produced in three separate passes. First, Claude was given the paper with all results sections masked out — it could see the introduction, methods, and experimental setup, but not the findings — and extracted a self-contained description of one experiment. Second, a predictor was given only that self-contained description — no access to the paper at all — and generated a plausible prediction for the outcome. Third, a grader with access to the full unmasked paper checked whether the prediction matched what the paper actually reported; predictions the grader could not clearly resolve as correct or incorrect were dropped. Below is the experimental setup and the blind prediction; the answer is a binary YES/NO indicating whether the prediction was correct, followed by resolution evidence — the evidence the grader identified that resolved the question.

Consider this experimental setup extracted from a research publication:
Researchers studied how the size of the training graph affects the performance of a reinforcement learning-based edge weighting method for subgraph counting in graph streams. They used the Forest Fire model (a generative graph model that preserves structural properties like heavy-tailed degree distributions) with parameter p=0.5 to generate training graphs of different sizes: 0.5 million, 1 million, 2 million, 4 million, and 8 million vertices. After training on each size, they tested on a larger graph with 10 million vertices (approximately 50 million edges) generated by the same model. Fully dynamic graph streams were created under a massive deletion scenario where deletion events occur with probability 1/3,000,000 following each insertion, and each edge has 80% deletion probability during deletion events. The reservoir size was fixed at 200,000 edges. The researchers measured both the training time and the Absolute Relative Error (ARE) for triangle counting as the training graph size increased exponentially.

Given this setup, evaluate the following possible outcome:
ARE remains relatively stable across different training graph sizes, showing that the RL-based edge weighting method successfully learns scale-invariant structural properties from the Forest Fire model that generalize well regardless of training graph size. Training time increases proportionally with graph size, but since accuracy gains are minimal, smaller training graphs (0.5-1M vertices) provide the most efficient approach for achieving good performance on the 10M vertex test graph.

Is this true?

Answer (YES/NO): NO